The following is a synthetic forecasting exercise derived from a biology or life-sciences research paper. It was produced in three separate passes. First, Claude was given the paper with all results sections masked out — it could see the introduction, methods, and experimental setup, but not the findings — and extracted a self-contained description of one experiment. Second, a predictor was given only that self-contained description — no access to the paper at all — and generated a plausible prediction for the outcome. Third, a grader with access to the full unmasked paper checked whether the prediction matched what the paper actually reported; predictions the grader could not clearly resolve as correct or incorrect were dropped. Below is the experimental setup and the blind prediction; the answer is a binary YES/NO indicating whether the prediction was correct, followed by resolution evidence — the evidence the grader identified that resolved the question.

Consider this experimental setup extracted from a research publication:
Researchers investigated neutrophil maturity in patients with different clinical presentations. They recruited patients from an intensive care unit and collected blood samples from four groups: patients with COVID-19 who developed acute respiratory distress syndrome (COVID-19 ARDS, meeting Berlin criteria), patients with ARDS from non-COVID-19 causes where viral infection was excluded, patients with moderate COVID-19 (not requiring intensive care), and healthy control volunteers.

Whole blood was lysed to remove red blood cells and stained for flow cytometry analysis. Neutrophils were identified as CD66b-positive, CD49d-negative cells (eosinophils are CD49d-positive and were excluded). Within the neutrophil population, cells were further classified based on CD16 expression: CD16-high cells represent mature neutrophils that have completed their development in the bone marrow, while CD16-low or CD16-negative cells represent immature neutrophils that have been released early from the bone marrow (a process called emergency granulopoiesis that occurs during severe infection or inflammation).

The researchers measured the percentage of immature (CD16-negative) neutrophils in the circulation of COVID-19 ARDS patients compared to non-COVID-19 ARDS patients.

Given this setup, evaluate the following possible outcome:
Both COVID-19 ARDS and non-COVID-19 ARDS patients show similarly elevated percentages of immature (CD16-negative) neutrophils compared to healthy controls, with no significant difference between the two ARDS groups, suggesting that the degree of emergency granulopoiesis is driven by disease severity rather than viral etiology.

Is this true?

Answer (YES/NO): YES